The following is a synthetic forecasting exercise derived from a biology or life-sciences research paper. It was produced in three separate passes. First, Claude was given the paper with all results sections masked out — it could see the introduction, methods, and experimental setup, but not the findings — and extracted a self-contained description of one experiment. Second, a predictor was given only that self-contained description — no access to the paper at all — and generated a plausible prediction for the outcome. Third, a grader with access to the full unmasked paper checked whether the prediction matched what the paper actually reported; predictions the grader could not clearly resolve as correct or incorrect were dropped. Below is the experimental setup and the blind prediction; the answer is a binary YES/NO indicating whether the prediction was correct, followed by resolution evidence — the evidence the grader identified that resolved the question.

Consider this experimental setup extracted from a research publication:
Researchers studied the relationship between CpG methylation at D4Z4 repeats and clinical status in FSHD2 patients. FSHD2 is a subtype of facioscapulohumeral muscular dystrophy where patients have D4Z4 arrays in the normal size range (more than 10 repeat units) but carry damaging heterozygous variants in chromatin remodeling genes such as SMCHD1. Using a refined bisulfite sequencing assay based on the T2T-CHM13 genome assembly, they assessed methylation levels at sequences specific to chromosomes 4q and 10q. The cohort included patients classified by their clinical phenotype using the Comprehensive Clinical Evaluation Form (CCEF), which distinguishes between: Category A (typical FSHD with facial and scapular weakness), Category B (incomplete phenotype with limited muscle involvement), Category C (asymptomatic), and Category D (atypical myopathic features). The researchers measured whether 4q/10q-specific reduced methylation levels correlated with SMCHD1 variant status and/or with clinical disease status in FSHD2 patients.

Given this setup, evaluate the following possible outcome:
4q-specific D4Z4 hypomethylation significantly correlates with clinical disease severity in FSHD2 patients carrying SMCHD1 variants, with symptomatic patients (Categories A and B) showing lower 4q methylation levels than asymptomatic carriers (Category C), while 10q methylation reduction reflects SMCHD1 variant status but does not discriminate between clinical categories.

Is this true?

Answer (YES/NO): NO